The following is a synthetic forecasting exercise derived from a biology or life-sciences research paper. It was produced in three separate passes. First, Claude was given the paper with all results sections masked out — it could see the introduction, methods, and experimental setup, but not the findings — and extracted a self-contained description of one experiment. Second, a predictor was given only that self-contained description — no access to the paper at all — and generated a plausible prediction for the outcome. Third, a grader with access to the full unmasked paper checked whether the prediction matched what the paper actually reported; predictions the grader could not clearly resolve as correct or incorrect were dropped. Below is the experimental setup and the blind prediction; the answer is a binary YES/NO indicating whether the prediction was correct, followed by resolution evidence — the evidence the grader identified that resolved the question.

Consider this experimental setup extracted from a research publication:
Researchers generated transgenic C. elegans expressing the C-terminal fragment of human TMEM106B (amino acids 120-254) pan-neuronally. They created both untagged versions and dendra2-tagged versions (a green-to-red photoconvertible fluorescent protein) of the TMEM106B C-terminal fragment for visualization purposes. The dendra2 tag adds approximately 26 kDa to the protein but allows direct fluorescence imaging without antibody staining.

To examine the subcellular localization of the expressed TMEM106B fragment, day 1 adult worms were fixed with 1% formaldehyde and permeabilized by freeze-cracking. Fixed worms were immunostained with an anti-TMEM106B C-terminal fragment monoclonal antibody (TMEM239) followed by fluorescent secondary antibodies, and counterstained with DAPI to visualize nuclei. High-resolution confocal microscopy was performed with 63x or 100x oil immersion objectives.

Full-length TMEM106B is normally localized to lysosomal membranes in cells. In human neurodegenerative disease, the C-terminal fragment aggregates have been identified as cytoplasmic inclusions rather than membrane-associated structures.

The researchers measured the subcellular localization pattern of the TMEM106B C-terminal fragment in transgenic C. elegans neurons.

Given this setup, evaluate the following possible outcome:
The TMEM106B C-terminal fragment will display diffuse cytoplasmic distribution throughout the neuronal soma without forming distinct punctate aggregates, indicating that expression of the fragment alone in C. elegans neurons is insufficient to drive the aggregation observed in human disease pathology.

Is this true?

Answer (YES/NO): NO